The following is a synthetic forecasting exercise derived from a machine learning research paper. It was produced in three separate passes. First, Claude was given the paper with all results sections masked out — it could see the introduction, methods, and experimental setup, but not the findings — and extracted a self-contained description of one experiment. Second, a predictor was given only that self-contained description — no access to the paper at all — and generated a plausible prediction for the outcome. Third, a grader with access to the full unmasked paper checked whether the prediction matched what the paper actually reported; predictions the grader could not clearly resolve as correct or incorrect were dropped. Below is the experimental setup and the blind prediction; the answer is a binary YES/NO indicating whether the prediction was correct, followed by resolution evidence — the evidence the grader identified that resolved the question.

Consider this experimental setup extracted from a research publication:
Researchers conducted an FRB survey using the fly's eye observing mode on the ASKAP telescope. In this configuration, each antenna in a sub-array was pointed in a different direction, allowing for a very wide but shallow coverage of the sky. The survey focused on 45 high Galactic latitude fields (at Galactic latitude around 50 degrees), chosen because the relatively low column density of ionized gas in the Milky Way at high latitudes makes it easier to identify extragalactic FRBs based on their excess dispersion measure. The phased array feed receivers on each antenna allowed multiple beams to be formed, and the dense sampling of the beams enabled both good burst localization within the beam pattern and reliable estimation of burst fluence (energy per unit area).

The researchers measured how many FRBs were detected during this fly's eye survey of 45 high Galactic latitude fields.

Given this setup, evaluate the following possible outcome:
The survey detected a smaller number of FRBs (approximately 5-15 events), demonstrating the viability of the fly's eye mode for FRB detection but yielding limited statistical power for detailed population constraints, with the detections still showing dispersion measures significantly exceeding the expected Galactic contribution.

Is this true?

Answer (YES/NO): NO